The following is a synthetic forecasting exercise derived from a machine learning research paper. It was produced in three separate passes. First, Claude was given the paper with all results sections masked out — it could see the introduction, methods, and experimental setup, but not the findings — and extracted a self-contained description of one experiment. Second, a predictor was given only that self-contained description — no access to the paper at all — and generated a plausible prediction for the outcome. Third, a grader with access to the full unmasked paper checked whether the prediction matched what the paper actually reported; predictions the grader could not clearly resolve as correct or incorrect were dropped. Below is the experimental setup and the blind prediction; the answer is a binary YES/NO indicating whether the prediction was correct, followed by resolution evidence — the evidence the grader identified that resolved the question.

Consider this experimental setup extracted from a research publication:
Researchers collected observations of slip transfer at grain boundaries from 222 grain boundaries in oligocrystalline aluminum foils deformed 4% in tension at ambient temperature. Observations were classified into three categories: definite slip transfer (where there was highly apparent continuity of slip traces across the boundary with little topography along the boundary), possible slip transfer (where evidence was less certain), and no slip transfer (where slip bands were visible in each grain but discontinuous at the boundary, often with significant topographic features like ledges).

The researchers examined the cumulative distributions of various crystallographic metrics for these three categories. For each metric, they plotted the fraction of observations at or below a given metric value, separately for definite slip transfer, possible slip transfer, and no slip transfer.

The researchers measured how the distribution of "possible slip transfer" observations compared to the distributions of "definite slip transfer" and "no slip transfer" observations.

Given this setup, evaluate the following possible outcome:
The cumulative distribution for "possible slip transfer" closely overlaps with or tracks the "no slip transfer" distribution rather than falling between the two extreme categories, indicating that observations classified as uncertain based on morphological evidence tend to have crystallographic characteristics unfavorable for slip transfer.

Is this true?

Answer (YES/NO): NO